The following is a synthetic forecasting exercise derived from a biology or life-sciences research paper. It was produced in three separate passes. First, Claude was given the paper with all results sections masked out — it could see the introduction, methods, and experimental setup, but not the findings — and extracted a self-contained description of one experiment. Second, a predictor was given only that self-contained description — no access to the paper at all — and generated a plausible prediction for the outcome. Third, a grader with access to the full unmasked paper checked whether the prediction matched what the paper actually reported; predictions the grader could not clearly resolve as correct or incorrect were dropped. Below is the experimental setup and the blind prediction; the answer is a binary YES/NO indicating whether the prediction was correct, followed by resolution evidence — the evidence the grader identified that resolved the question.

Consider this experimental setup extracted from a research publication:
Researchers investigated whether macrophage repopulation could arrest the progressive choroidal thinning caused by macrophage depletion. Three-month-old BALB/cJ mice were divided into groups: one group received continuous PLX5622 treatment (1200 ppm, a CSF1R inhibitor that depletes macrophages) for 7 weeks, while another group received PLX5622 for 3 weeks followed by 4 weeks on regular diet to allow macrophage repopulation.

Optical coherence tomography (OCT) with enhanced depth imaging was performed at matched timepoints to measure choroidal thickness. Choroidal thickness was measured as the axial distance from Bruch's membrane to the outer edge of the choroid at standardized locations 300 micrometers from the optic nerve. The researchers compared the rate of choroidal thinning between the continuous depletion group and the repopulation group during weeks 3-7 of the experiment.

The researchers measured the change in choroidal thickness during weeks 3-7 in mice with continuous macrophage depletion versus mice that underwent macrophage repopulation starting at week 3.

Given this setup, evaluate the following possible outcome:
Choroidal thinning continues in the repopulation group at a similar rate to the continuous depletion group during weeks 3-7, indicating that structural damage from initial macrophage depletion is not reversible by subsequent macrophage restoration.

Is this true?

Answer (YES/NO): NO